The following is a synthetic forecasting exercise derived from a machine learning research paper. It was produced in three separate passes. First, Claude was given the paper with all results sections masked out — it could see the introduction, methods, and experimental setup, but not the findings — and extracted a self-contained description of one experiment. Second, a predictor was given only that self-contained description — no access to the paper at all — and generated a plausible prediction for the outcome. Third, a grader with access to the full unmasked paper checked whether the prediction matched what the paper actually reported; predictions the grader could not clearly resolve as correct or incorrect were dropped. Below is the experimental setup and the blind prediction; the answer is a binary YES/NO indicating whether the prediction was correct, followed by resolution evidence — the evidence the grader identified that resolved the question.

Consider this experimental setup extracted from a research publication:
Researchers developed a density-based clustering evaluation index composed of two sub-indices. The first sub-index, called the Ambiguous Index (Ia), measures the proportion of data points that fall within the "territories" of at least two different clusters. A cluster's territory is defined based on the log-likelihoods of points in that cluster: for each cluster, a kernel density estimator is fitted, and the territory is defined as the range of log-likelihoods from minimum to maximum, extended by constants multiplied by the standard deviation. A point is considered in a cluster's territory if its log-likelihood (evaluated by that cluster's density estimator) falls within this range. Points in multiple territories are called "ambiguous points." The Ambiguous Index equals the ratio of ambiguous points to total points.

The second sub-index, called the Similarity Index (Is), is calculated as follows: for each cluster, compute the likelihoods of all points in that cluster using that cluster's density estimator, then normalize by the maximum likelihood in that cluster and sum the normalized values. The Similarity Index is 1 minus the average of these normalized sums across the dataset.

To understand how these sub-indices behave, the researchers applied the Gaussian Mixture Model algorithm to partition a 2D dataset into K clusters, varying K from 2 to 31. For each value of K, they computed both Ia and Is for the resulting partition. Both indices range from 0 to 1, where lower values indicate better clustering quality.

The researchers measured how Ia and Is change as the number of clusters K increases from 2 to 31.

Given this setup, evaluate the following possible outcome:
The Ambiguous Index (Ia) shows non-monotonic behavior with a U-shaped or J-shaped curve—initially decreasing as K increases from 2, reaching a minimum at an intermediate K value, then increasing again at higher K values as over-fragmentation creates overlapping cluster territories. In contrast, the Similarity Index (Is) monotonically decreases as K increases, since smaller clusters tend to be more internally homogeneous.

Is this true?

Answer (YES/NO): NO